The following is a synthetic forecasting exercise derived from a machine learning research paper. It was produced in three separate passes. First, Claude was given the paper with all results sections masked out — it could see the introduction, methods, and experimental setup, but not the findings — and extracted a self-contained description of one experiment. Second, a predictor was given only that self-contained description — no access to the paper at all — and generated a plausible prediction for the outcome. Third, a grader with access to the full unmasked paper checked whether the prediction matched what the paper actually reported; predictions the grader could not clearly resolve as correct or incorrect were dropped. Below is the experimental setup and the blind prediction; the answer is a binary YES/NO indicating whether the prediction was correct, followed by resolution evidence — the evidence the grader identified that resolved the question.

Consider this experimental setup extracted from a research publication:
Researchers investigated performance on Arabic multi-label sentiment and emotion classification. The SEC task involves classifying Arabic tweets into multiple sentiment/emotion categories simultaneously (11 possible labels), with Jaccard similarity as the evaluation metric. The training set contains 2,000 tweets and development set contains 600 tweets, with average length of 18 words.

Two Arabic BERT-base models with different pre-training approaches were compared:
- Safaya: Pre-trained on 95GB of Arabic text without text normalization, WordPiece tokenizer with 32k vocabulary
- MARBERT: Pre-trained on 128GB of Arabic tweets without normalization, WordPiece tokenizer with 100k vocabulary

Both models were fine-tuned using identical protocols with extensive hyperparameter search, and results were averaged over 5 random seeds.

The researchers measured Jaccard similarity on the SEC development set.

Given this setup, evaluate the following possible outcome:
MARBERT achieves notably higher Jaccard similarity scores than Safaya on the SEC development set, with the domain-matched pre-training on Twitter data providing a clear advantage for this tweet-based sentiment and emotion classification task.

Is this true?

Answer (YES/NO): YES